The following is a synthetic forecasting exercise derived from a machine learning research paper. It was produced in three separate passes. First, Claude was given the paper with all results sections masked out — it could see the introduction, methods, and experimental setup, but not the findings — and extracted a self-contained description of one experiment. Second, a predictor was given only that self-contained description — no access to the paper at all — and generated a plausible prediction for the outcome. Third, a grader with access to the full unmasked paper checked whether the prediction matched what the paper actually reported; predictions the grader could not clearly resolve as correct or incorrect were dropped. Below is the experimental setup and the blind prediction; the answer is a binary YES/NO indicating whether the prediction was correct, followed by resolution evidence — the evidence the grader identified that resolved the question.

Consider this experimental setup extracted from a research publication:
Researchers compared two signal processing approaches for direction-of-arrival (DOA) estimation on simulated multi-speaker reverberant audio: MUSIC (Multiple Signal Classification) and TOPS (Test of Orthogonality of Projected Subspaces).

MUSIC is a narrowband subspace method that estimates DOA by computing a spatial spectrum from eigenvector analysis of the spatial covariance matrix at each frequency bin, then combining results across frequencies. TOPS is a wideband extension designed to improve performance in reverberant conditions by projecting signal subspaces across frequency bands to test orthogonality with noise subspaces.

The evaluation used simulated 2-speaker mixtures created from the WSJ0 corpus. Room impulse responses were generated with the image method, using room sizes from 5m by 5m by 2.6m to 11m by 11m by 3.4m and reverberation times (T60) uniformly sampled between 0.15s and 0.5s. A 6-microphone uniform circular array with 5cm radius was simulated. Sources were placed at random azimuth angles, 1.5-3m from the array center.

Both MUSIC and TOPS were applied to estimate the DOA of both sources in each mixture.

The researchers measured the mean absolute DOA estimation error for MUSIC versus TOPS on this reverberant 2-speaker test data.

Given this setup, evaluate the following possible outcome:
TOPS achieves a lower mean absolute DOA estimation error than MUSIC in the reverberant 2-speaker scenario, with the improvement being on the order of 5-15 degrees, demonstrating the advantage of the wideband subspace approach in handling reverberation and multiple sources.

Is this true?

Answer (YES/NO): NO